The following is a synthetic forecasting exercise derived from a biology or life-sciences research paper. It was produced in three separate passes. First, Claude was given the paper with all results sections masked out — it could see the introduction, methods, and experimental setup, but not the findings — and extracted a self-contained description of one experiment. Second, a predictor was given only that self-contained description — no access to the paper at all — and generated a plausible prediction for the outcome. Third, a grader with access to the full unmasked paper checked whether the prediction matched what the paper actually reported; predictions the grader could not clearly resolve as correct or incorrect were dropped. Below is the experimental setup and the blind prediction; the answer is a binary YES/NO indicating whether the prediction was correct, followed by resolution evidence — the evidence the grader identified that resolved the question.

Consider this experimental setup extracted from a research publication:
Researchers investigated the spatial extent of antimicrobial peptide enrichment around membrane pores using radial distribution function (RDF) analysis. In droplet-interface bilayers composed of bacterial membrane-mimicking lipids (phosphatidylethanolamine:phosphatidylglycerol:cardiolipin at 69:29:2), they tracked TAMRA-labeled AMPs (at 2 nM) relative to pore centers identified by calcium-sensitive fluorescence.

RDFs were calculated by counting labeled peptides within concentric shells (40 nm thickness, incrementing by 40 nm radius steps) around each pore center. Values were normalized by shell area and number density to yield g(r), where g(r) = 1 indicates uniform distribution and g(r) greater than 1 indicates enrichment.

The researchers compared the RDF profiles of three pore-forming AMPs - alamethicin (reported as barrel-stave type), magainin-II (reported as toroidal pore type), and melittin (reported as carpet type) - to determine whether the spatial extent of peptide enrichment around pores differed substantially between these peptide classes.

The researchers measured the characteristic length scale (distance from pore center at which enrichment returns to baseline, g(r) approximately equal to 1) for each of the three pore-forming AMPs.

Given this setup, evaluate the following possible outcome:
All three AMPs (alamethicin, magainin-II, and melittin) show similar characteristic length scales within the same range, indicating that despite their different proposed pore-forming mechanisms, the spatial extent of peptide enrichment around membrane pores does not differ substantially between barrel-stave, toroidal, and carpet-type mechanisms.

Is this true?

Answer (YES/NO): YES